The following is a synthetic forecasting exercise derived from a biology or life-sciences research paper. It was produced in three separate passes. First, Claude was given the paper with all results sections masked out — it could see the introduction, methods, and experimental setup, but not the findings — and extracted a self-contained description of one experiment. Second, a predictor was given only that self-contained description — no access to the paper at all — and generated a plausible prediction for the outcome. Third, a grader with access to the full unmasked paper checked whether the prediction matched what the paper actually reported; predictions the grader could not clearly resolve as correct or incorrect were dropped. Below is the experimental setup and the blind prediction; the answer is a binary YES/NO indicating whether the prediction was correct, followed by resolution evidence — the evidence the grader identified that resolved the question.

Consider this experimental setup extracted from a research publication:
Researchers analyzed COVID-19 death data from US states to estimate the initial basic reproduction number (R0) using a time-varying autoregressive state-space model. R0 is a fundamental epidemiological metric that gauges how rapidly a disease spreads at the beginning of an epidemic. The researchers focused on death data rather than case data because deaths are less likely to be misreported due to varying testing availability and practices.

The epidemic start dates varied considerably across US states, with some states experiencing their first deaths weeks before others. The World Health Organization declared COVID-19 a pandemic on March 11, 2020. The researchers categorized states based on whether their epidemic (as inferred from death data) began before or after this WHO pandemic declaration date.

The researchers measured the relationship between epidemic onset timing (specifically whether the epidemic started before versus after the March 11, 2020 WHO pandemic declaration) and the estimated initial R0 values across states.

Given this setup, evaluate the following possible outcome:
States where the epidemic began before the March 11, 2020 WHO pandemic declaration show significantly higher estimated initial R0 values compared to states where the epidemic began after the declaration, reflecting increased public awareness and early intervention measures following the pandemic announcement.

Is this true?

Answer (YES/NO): YES